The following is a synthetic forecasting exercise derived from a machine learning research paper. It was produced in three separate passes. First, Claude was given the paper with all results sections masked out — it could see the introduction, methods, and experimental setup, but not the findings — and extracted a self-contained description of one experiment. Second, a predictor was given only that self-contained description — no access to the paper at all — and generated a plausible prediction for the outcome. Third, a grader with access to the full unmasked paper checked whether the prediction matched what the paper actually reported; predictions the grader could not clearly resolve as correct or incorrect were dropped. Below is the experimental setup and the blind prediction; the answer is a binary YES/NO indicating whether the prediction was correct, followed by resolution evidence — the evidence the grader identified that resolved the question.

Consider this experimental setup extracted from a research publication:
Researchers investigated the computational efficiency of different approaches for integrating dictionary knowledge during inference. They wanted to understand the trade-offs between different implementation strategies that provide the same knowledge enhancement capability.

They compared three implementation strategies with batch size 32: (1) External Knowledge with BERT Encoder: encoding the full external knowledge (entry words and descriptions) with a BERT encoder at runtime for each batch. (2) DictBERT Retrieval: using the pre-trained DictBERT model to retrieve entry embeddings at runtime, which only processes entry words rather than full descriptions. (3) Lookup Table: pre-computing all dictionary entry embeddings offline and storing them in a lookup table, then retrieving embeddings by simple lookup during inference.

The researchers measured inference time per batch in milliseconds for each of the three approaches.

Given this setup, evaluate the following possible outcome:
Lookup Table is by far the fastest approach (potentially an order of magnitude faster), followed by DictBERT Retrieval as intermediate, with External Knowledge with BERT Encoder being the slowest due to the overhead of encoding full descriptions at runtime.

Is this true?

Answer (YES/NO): NO